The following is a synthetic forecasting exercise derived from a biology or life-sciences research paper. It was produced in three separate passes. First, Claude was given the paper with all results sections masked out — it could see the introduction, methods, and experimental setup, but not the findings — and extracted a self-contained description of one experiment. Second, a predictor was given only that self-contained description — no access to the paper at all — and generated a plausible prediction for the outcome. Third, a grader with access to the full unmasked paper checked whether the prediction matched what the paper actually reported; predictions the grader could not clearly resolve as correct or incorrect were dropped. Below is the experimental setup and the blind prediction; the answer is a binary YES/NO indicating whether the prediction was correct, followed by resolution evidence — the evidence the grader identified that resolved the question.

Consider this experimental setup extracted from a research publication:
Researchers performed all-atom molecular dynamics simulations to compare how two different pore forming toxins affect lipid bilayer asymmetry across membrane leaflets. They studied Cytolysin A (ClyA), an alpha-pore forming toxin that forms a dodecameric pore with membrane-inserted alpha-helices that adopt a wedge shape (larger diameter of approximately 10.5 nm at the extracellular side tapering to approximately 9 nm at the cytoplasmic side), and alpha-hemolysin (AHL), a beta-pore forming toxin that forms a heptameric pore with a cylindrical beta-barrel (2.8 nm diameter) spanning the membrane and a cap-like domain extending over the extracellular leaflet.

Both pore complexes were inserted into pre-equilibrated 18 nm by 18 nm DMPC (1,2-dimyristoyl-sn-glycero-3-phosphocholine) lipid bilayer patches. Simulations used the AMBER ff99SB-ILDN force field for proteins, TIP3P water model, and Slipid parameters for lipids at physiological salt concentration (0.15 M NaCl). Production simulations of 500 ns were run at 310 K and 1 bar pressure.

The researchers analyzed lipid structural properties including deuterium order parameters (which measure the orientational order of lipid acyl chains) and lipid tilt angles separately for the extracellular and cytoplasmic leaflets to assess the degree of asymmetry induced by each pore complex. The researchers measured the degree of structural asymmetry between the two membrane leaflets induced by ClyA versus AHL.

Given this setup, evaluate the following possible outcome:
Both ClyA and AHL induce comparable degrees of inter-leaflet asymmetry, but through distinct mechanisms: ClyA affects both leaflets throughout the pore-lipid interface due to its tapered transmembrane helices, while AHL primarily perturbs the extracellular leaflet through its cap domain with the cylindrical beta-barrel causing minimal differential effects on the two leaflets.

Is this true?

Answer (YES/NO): NO